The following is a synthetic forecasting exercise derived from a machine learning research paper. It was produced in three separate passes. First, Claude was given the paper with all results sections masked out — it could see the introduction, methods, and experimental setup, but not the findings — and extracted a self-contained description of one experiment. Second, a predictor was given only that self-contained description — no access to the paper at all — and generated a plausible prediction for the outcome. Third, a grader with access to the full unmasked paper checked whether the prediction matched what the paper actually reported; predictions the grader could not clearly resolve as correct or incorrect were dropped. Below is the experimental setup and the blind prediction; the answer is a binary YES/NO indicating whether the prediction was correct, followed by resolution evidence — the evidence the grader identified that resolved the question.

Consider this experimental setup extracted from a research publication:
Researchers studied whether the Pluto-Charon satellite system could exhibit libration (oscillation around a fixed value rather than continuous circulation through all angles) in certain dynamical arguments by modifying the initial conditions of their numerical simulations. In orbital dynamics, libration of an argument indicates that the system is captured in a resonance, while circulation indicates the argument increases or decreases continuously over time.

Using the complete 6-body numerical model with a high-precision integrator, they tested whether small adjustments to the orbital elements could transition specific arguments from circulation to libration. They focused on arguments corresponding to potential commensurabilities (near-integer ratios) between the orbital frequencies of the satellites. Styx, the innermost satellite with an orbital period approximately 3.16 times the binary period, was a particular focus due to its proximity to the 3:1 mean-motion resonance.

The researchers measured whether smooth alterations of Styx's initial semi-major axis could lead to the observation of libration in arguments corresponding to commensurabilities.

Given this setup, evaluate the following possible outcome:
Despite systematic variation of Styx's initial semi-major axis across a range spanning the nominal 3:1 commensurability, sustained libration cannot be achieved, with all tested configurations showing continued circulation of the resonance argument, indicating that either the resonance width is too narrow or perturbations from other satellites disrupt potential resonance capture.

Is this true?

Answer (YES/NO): NO